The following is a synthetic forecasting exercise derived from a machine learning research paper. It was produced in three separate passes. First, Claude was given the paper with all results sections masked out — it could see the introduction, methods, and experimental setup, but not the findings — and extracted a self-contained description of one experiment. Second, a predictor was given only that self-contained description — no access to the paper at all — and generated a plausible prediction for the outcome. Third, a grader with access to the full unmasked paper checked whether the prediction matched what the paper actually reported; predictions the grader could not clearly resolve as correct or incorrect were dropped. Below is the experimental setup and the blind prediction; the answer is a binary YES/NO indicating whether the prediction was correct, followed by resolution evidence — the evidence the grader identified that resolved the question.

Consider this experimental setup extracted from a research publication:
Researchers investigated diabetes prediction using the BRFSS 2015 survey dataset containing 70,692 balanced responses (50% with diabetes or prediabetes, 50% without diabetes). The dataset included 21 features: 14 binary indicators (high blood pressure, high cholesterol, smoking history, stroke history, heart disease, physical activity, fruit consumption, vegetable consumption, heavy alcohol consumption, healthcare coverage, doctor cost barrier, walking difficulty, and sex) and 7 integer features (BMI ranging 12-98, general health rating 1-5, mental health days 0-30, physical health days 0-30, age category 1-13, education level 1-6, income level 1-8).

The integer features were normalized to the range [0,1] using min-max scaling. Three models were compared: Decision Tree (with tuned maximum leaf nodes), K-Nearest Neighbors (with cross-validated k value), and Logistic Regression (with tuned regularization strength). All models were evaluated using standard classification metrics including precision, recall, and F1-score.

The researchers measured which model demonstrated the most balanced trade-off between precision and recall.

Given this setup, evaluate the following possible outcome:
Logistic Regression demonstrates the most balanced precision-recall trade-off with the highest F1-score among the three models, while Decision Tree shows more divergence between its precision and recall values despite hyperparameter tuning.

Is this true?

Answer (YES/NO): YES